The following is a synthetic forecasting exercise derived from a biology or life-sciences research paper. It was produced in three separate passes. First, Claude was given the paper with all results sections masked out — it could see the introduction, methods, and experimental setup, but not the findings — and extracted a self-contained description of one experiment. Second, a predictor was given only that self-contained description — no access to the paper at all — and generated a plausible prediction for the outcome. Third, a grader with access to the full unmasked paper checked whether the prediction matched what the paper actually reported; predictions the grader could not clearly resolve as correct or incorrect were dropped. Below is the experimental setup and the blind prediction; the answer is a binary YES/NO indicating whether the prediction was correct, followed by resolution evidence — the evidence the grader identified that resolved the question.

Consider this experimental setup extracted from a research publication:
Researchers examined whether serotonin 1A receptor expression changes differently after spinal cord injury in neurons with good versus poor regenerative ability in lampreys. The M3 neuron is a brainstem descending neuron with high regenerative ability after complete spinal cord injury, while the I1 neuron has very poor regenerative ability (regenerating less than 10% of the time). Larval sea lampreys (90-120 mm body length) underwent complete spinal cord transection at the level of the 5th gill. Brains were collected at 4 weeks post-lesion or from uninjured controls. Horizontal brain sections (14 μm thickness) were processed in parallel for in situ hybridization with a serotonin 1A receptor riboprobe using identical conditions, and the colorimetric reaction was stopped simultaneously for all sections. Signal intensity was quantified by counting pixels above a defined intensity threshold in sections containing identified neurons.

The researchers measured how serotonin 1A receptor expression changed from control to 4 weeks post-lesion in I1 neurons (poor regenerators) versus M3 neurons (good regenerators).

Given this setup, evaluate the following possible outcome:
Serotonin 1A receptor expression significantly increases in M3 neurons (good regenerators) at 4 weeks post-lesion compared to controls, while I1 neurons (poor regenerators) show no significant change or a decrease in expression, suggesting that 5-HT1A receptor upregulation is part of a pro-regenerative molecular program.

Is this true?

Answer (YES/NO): NO